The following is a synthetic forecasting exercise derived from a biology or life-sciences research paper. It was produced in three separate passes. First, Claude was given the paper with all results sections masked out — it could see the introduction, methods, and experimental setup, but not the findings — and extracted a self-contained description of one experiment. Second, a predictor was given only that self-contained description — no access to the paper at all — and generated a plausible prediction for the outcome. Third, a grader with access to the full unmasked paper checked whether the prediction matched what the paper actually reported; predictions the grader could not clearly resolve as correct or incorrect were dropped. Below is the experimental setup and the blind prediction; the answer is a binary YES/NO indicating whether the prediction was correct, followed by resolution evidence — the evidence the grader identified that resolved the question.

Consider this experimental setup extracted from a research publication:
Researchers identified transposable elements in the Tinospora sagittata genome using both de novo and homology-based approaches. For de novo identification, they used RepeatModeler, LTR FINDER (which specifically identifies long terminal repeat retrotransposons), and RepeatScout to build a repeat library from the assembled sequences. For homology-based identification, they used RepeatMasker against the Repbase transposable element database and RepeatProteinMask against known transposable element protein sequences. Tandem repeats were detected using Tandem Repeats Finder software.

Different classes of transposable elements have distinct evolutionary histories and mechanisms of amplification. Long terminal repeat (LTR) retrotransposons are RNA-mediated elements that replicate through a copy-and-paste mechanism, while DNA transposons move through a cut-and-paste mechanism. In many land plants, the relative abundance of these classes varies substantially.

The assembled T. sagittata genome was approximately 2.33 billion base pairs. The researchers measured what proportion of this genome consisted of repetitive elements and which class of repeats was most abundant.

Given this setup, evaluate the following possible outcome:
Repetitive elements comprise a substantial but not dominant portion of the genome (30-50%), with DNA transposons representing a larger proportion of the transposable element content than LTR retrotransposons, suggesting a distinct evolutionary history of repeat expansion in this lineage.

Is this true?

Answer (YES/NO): NO